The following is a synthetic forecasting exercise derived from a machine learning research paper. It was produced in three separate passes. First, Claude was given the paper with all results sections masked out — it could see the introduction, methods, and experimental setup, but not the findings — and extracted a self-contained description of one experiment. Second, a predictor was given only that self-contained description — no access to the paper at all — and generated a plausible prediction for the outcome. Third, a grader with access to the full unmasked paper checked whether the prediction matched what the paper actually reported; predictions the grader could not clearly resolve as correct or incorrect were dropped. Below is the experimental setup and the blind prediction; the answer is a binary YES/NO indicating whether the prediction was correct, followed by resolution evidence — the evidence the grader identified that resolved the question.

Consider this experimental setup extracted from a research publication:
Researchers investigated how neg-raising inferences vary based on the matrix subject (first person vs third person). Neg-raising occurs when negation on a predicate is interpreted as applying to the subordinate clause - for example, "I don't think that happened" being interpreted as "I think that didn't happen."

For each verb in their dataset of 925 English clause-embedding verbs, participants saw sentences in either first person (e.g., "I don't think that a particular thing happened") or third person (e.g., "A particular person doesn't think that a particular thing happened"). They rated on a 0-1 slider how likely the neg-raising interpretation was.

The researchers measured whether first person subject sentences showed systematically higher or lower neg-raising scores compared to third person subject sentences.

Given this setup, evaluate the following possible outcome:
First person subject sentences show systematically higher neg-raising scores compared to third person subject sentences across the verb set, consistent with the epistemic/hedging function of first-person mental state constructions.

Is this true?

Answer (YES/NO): NO